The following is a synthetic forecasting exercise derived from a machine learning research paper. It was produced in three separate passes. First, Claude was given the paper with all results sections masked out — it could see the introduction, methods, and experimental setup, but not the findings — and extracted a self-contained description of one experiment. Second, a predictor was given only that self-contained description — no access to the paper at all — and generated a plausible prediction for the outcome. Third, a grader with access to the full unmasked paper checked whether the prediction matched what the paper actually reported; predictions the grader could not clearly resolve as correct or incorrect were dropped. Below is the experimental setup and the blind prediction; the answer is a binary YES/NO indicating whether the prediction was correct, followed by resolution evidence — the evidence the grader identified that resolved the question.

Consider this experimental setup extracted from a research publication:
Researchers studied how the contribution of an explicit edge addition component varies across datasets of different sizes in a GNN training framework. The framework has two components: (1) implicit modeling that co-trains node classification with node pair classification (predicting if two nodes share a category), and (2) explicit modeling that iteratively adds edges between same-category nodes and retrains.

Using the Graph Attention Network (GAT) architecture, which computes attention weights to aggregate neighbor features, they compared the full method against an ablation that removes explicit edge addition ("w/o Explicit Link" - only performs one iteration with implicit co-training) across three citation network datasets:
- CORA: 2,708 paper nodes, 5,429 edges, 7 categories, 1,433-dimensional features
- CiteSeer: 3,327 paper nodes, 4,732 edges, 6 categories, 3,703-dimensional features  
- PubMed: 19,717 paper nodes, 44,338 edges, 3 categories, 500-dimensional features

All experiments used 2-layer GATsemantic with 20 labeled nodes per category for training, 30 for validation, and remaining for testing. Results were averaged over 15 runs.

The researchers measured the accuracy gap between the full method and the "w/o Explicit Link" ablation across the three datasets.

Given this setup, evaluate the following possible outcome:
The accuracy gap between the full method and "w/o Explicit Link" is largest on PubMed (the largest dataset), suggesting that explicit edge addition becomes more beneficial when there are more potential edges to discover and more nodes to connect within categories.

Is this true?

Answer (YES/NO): NO